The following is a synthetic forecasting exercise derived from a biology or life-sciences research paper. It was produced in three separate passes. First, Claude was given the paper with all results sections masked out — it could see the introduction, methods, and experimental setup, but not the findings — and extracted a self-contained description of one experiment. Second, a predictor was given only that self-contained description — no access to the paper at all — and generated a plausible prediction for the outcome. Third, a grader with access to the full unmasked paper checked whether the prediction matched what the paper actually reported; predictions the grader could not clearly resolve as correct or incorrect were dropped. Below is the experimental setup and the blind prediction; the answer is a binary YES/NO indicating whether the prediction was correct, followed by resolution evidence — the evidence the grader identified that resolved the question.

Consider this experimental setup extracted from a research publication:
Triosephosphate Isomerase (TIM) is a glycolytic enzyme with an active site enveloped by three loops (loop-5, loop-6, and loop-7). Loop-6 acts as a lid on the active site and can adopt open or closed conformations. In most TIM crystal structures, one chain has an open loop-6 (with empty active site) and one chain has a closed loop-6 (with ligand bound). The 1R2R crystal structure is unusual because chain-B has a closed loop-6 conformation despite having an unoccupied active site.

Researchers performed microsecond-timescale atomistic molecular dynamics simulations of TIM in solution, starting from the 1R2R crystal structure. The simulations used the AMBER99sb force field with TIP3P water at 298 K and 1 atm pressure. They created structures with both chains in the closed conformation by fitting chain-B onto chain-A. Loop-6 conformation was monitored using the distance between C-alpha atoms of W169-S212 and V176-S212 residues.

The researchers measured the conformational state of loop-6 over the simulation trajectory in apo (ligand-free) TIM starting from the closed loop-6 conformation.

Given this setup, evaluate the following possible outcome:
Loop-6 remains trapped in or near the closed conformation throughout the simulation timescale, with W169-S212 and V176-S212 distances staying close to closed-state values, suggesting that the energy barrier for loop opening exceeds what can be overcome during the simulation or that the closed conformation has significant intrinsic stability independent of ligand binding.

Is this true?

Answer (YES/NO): NO